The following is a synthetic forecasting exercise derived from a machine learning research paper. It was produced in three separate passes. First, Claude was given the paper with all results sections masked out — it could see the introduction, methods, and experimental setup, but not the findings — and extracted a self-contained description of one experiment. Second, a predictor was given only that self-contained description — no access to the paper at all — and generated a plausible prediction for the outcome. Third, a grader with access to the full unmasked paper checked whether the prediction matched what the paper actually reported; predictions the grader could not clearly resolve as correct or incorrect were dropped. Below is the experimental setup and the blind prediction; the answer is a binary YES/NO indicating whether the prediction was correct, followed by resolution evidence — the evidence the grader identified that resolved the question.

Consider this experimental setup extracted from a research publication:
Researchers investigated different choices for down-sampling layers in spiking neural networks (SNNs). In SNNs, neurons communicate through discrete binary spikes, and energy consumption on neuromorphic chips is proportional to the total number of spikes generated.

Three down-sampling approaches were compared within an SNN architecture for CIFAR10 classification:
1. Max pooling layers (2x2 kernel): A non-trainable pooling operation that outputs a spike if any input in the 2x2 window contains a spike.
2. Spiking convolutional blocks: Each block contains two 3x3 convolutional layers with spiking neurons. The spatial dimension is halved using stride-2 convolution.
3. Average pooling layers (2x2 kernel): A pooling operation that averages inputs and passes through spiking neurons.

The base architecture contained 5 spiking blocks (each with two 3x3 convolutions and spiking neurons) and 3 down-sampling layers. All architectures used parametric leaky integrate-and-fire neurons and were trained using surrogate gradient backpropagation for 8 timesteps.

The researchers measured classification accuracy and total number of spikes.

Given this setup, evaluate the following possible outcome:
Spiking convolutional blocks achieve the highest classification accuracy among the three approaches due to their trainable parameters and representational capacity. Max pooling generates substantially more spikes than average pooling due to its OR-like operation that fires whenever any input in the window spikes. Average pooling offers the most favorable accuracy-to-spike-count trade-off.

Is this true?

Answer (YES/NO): NO